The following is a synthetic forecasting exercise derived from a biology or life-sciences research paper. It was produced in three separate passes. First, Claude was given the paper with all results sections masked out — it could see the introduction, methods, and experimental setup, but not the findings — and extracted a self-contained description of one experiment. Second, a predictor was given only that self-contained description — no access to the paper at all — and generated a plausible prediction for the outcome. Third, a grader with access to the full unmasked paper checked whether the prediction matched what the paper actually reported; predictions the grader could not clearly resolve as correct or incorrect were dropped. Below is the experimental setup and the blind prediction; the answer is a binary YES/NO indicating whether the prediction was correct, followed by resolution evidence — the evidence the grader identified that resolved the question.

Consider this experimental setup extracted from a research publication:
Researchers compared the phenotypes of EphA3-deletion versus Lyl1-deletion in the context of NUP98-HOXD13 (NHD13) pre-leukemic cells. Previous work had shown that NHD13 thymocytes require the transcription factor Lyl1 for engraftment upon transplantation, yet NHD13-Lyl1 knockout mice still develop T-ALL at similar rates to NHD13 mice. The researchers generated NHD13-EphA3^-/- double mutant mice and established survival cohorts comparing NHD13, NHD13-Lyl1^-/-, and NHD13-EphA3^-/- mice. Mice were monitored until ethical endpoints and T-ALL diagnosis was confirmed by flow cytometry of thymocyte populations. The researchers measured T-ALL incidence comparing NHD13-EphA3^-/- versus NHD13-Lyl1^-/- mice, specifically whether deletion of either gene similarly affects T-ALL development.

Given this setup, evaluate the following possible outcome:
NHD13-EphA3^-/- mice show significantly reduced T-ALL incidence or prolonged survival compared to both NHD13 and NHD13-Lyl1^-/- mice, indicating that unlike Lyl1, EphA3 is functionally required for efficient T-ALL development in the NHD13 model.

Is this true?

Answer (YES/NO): YES